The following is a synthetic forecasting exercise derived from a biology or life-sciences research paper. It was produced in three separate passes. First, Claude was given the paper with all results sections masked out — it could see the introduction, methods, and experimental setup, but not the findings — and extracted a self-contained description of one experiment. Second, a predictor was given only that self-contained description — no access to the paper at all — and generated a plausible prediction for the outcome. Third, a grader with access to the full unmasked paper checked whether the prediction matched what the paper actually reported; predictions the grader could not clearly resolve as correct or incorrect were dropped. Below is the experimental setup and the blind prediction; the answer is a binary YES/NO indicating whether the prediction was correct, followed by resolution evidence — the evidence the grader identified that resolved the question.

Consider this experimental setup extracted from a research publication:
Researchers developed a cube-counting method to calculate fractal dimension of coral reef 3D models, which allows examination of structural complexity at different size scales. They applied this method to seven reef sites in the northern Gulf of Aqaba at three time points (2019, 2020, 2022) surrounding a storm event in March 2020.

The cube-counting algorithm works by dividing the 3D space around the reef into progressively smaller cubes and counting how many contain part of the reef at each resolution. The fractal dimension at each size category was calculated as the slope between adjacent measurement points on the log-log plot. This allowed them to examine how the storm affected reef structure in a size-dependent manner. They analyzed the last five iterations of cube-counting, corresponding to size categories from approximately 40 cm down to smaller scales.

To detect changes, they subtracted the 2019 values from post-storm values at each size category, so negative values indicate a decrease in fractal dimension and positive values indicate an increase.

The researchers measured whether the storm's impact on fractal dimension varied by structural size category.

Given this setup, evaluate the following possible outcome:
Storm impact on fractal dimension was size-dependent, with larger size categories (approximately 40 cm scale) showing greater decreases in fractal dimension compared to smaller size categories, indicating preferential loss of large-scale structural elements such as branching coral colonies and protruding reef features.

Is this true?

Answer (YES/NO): NO